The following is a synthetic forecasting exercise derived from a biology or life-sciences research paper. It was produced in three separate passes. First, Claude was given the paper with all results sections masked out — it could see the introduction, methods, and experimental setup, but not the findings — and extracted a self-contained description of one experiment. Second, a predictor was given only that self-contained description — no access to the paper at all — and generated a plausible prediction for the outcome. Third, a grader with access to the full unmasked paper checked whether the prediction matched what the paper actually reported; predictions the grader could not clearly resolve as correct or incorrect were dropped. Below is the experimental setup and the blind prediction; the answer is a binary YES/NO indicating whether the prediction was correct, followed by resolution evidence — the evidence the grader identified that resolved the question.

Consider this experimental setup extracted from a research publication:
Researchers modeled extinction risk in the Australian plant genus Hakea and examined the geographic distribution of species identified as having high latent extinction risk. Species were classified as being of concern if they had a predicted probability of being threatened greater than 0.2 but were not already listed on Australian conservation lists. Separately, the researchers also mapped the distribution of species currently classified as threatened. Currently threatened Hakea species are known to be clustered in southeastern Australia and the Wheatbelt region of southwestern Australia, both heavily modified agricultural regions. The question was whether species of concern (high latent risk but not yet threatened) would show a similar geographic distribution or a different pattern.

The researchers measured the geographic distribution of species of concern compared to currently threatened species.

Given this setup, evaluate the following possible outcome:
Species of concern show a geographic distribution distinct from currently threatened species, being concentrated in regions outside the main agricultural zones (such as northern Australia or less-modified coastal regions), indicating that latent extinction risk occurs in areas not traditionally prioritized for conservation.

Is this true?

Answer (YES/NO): NO